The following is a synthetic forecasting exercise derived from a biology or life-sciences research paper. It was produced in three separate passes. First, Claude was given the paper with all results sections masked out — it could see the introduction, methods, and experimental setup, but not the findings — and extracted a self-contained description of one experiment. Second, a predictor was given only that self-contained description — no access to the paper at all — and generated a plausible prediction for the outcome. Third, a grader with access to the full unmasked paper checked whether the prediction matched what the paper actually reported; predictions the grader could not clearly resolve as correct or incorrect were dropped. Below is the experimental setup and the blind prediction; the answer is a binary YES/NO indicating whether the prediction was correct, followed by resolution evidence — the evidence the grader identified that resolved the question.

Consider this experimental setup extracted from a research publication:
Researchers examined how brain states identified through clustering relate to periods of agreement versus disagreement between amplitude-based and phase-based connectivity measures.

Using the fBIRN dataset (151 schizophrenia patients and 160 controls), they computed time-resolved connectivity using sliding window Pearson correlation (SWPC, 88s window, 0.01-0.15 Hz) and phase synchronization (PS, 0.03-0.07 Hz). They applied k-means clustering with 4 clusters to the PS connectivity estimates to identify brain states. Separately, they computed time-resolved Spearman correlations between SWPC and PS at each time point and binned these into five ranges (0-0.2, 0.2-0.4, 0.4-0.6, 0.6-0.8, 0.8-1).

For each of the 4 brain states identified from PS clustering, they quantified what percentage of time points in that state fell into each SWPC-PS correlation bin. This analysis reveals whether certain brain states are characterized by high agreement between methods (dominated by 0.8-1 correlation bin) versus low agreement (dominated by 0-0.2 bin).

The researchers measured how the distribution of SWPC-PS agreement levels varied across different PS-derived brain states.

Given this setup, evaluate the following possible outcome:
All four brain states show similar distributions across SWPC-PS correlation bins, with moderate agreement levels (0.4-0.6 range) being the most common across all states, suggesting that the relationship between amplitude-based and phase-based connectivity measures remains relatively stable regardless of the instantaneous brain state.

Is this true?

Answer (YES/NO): NO